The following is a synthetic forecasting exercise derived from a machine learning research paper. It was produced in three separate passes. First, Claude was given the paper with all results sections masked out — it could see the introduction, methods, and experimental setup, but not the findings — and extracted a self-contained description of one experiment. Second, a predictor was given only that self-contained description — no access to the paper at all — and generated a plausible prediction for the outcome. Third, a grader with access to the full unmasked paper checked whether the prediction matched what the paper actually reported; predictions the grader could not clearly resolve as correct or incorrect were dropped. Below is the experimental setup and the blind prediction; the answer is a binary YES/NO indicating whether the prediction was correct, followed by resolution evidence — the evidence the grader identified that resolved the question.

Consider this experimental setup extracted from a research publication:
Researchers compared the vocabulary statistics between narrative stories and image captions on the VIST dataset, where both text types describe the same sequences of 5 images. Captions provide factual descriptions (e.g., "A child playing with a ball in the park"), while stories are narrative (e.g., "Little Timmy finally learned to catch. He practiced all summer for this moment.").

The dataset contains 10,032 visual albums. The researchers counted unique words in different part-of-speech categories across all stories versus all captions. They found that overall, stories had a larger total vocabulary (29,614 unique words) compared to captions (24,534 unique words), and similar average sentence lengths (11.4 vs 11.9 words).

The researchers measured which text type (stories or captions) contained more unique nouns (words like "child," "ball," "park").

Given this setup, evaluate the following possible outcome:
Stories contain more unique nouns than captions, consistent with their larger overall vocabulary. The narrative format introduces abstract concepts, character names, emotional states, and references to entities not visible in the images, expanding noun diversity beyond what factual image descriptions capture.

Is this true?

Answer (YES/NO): NO